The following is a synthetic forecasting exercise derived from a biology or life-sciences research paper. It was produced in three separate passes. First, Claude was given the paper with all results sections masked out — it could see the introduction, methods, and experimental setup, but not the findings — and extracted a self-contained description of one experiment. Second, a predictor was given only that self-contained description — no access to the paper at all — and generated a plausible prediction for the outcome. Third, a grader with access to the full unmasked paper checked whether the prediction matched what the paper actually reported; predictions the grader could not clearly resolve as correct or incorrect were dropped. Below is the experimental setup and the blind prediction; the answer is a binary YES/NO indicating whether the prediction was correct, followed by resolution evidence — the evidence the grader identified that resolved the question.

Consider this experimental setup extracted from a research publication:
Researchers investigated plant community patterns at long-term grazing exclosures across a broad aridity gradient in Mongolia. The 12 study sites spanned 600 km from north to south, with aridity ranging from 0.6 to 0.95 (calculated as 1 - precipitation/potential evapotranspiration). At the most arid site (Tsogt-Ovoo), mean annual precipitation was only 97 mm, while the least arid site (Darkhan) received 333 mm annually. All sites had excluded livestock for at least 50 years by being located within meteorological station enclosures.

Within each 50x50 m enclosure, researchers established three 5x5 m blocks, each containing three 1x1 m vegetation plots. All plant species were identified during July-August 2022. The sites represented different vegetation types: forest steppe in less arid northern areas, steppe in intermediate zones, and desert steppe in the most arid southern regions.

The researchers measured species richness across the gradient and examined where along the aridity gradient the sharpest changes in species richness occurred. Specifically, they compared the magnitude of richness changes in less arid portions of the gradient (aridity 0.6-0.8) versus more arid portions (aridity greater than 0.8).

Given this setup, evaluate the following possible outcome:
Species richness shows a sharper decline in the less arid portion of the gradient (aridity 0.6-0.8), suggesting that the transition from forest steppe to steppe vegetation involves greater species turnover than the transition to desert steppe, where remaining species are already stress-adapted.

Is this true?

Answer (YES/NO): NO